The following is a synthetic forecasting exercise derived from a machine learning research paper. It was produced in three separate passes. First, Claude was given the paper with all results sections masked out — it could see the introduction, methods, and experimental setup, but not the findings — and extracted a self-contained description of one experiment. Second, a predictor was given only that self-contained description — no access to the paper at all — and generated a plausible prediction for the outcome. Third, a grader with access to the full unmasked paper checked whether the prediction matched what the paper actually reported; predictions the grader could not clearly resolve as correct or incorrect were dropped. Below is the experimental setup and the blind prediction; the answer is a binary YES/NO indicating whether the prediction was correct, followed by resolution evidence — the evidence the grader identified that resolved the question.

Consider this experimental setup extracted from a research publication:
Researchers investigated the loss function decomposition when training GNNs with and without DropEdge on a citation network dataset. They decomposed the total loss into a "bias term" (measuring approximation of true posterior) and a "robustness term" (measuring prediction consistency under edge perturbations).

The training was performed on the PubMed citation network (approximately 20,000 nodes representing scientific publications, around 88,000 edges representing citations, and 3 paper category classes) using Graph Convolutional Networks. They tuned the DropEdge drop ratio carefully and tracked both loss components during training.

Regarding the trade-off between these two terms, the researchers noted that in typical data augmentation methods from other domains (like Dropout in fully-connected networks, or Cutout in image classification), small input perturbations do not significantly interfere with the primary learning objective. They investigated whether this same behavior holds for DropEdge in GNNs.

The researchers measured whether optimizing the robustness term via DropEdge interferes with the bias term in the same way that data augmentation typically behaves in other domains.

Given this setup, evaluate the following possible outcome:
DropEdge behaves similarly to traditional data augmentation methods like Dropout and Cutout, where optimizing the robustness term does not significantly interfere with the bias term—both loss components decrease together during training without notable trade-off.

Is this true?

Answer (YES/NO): NO